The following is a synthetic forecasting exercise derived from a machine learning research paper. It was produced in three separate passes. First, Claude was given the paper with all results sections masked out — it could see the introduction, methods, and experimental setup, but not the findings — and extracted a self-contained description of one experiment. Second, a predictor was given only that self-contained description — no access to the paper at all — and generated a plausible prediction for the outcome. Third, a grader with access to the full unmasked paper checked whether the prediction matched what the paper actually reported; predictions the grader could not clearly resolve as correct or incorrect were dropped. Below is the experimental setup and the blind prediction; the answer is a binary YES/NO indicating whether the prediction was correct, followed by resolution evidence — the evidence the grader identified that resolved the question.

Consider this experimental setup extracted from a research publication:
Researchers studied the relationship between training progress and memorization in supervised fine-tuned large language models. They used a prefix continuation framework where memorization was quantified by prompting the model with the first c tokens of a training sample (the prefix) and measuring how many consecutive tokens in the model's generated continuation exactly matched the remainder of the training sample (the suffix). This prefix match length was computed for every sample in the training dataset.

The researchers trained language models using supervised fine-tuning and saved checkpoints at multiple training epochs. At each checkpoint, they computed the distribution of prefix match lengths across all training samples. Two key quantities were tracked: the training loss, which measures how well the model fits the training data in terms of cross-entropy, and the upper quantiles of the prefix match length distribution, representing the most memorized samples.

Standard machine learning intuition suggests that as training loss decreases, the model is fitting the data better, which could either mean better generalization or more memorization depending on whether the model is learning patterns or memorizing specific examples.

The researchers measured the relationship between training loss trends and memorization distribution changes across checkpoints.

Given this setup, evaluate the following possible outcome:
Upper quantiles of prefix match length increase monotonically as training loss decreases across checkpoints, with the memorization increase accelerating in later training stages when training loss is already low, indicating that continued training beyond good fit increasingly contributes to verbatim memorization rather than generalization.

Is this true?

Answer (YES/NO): NO